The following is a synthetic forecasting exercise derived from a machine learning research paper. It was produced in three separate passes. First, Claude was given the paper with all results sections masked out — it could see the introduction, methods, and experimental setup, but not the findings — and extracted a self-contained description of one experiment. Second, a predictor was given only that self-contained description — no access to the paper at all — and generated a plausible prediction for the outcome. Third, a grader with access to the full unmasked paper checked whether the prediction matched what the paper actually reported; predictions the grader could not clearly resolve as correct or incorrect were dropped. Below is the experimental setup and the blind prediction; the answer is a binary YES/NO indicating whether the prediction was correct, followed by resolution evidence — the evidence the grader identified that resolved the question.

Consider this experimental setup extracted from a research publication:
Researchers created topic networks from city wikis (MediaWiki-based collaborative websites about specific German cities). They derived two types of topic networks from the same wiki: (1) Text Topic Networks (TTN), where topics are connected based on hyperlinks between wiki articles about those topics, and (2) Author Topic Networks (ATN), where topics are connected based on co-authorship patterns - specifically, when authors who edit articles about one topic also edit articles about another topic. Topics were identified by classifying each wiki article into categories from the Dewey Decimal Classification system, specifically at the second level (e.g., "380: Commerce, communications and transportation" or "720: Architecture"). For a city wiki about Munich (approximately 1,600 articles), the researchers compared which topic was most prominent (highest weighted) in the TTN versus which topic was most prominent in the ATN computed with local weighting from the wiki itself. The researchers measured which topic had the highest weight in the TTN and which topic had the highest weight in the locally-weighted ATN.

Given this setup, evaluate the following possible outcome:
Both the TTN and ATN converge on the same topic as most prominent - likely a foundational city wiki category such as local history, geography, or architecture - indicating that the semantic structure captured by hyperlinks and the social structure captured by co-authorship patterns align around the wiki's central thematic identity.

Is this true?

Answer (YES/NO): NO